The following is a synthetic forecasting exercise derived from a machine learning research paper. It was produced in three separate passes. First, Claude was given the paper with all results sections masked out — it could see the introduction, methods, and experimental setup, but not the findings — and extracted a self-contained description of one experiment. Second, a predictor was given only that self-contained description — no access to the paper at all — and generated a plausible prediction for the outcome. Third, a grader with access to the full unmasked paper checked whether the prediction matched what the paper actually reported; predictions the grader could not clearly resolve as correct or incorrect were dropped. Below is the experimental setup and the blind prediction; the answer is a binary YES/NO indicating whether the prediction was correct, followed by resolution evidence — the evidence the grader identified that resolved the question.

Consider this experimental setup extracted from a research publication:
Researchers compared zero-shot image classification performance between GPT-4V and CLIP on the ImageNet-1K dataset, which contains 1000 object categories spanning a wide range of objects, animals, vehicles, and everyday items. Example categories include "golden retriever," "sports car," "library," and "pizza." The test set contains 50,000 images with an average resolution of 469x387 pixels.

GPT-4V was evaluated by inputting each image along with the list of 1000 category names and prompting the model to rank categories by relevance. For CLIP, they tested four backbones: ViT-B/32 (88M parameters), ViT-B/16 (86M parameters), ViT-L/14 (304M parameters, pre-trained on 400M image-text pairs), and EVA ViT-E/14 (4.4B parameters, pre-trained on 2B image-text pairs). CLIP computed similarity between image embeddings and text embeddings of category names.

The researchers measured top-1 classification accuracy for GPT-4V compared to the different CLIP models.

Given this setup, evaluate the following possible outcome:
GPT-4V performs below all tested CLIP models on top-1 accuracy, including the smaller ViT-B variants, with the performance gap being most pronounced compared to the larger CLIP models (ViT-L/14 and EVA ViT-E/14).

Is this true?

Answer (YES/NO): NO